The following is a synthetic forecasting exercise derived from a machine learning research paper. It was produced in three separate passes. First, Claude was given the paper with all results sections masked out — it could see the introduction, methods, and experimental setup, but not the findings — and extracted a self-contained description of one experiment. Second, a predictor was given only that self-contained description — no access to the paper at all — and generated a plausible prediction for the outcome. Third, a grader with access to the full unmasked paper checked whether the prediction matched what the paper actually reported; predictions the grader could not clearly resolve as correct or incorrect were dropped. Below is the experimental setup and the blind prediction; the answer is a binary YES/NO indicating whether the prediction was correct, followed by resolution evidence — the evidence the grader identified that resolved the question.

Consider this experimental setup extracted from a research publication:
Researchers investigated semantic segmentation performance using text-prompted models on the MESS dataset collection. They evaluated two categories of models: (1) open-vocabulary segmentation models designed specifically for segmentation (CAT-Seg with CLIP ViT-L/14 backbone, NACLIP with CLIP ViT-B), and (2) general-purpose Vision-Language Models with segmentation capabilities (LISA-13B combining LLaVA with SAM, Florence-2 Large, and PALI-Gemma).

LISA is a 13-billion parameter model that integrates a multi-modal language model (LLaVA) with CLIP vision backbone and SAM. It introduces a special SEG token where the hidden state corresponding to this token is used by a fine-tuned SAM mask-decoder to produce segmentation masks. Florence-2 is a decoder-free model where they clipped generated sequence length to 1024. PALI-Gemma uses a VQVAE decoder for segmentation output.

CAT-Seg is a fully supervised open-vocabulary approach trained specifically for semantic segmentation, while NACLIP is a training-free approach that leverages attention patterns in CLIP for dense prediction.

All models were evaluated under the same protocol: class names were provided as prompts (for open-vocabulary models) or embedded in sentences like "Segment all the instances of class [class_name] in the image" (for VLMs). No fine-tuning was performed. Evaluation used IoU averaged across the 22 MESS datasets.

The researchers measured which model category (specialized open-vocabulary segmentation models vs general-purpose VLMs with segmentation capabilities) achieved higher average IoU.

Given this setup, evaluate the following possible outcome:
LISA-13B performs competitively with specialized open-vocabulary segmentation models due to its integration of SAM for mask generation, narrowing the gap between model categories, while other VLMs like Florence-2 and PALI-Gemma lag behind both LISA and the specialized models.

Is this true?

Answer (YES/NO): NO